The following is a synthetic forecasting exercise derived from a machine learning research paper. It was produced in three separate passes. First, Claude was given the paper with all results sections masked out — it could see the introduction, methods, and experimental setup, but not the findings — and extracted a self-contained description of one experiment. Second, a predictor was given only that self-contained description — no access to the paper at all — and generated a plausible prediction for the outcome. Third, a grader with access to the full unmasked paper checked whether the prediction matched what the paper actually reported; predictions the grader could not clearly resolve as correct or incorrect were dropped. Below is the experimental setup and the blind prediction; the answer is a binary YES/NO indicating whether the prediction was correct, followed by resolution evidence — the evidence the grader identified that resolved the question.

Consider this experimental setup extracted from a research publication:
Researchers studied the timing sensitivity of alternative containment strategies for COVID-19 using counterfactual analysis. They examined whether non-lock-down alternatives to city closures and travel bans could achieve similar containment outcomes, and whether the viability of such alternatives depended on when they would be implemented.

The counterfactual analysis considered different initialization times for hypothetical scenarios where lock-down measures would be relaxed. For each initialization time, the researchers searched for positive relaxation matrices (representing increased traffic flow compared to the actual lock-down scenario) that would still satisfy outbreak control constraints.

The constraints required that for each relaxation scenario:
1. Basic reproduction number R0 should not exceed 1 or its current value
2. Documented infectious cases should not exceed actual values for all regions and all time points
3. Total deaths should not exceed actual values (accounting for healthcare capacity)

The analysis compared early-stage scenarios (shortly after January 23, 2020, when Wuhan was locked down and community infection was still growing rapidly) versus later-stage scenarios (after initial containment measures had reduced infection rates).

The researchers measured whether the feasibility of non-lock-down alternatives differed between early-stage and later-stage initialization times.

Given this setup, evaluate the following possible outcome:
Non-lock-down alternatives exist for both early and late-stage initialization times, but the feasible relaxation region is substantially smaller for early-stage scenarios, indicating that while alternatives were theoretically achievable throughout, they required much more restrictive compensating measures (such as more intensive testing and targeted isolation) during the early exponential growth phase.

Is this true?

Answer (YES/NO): NO